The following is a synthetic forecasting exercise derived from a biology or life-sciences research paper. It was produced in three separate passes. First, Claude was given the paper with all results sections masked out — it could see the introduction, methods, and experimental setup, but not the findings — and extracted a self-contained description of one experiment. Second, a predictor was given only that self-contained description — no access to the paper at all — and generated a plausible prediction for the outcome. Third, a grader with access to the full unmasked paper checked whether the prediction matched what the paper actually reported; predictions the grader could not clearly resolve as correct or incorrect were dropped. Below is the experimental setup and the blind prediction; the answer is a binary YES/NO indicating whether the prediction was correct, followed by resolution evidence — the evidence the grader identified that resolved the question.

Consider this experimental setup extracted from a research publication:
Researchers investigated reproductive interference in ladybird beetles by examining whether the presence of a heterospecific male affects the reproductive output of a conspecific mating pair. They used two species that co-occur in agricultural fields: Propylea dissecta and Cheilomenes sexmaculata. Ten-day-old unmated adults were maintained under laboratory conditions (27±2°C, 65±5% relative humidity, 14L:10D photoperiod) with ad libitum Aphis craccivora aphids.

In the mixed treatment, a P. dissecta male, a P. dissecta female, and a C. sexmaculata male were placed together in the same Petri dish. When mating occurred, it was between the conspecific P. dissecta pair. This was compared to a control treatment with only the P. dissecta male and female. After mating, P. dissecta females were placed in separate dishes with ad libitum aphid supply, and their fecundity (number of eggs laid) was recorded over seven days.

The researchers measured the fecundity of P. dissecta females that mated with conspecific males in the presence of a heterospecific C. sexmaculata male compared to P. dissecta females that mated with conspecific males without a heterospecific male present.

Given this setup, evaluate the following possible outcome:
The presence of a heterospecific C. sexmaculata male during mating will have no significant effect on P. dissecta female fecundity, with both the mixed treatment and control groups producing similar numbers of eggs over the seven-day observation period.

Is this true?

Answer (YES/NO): NO